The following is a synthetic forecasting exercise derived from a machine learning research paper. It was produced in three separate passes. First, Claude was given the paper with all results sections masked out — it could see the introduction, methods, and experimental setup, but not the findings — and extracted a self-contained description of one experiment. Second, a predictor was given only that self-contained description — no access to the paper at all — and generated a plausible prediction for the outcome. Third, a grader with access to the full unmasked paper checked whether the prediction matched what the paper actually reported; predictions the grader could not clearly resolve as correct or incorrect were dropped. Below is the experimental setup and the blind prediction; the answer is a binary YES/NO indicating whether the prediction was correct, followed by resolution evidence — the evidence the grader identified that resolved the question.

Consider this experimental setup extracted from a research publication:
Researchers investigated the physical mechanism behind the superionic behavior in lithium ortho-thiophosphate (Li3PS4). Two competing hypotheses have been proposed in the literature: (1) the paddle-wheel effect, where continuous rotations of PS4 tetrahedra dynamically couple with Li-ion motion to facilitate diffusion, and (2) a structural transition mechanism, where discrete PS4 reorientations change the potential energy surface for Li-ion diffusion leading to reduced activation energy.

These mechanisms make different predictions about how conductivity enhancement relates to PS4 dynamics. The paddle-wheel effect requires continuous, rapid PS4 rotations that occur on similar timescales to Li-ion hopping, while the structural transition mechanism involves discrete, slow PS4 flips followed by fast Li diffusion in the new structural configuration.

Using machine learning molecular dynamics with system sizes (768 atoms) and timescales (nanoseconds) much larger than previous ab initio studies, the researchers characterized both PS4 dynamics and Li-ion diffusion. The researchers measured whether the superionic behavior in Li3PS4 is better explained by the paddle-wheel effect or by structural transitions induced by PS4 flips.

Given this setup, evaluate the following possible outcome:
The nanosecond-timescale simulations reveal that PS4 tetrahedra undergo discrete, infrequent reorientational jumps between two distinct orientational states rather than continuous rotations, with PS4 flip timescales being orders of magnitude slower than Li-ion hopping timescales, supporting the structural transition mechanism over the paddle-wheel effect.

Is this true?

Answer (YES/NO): YES